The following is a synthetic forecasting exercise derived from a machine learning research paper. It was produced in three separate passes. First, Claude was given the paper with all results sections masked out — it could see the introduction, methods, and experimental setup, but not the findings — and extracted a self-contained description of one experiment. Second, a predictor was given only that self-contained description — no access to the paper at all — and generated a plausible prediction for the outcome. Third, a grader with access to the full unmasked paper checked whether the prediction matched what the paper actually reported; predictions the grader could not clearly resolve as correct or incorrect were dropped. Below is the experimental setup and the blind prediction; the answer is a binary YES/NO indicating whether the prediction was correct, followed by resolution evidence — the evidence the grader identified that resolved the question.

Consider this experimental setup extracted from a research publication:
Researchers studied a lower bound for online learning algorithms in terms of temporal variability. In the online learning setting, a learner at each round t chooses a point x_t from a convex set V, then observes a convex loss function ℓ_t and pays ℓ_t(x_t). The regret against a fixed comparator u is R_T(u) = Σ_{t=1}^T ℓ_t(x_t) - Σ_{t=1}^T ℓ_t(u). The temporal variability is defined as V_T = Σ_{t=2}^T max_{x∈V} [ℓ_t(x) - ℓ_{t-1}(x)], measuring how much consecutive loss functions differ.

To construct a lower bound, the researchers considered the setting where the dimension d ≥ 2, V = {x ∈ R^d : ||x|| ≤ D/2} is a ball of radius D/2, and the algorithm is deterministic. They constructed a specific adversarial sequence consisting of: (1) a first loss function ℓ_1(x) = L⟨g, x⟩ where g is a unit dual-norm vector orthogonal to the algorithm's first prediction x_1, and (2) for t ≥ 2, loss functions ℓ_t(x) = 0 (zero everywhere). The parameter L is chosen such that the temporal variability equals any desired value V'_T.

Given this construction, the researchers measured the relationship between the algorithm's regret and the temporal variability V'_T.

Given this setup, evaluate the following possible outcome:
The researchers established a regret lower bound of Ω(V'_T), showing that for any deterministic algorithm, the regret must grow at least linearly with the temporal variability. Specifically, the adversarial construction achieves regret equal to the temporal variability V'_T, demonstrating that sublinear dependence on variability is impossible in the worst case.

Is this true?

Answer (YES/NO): YES